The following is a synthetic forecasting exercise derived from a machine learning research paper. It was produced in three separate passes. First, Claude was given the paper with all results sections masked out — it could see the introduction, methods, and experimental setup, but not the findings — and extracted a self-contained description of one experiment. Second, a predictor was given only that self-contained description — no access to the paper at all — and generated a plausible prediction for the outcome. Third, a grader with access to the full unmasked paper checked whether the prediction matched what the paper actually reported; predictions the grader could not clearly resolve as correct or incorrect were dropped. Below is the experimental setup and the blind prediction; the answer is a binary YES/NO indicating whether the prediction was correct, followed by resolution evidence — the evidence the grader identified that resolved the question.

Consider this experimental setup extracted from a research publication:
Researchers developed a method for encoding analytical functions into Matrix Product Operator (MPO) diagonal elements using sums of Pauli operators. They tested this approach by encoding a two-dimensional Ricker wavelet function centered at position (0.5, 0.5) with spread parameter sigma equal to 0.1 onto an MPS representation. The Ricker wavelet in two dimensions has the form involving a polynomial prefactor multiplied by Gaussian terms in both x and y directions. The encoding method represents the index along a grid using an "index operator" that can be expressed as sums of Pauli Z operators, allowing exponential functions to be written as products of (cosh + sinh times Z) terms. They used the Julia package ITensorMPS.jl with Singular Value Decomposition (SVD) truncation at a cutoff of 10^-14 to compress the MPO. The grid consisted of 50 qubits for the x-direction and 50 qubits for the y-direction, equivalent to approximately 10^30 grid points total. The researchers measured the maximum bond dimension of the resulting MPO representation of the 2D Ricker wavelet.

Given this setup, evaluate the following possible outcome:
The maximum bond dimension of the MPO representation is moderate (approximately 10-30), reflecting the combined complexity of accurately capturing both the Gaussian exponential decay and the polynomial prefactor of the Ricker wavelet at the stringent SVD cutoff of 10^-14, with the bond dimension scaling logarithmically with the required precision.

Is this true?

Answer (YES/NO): YES